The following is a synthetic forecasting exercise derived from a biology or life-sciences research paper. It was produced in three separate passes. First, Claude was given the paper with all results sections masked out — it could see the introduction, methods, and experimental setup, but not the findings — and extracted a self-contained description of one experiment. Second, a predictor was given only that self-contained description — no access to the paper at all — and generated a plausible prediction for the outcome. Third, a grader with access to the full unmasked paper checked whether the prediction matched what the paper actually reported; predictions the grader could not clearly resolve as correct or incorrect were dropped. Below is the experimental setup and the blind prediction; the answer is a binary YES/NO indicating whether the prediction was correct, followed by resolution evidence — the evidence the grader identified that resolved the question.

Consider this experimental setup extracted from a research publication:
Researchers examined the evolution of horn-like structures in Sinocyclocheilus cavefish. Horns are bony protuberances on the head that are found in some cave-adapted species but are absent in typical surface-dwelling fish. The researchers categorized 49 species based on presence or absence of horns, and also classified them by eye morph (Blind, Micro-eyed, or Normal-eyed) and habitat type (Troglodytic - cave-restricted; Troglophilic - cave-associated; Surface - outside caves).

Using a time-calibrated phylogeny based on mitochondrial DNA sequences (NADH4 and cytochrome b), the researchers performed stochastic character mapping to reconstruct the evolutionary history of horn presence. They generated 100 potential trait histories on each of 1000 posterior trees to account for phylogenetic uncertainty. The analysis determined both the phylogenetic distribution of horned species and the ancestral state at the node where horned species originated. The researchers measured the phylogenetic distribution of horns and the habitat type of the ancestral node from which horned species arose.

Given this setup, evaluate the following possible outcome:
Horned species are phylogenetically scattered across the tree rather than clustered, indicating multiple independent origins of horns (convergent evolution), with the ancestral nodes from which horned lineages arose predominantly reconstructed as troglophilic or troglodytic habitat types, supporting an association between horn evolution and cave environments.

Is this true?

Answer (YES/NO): NO